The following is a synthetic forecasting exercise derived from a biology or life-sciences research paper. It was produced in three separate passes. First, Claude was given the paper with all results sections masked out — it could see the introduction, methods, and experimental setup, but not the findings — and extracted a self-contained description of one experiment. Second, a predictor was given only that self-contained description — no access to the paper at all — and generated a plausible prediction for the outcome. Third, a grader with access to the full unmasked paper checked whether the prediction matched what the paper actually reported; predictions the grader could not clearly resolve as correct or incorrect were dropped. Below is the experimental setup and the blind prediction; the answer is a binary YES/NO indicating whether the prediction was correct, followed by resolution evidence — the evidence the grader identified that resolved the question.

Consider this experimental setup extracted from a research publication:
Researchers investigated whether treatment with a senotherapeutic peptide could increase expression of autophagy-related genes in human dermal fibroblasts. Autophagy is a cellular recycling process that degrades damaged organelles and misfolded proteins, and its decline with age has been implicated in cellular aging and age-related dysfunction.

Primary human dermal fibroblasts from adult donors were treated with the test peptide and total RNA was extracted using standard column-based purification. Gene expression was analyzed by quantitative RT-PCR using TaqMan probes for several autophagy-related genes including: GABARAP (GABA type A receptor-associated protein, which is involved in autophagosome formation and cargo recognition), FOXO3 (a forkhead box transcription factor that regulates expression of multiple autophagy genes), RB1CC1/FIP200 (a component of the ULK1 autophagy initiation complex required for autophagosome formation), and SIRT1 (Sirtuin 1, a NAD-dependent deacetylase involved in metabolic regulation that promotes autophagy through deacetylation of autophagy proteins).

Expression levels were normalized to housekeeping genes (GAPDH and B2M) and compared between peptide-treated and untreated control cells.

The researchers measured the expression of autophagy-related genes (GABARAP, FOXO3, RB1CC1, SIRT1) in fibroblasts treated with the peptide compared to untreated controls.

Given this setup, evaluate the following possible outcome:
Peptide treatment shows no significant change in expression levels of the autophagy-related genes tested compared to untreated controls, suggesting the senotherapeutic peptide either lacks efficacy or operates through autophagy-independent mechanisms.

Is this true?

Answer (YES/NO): NO